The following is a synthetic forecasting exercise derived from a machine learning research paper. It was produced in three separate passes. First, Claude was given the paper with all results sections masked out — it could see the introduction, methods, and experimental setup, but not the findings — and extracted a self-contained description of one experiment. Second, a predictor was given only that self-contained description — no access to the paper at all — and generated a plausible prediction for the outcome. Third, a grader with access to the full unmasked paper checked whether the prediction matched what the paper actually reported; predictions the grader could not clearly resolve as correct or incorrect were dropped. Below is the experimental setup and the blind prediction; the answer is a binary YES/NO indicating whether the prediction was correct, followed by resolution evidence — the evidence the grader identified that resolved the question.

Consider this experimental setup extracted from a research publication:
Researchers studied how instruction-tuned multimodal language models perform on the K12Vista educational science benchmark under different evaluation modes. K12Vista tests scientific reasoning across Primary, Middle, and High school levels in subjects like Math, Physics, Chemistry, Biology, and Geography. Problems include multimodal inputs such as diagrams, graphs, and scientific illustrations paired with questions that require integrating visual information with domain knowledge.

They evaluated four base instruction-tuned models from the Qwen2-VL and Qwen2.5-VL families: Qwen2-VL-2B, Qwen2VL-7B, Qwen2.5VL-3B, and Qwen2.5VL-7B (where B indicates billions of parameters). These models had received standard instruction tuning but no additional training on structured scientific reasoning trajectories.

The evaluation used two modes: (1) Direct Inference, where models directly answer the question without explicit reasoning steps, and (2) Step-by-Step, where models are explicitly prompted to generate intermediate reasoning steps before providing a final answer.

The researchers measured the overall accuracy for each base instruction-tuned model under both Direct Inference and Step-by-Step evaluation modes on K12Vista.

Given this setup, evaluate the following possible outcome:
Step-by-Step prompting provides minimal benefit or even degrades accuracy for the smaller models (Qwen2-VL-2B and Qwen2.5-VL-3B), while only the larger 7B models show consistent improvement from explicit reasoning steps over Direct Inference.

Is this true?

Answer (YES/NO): NO